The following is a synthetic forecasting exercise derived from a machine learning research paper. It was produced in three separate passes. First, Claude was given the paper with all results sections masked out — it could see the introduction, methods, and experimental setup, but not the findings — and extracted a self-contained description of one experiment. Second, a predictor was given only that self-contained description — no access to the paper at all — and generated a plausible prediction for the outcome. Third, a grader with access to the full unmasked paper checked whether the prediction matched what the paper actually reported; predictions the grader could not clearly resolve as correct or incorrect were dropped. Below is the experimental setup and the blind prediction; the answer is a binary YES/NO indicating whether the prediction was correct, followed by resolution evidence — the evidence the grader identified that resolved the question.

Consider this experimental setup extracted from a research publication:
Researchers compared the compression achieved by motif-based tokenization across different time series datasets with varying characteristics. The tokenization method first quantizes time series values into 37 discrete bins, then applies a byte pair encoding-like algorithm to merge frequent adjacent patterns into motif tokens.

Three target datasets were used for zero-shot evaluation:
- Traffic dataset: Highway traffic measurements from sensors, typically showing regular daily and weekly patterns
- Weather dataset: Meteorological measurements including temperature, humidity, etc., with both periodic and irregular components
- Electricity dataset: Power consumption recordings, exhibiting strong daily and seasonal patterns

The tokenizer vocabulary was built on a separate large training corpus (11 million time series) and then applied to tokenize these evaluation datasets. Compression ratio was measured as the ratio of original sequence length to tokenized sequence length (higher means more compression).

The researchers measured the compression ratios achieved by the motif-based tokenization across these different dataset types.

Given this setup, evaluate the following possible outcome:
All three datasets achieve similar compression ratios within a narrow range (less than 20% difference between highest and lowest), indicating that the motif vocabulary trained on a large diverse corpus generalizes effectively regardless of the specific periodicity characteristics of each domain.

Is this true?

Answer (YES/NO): NO